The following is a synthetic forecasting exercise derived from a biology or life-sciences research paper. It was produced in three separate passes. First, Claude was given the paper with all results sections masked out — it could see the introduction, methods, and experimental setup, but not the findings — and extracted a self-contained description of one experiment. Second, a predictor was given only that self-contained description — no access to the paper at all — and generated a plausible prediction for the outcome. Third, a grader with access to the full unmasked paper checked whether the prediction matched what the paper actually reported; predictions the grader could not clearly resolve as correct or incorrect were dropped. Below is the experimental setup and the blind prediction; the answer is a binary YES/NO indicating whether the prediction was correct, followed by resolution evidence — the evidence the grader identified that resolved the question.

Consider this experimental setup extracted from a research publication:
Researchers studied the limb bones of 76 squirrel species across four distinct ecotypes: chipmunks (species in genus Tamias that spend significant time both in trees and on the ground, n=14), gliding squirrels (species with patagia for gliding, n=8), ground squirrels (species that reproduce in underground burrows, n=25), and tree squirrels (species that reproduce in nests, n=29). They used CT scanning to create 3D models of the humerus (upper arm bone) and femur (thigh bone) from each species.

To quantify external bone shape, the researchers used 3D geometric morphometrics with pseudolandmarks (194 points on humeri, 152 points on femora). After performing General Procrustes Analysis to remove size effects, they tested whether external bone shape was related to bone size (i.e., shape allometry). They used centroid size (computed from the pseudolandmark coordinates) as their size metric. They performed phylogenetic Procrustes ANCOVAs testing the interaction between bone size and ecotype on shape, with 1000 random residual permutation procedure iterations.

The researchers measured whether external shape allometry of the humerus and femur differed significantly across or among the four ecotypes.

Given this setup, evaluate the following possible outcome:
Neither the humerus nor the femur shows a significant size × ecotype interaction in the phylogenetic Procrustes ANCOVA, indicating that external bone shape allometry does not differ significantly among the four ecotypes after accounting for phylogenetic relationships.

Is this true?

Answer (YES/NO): YES